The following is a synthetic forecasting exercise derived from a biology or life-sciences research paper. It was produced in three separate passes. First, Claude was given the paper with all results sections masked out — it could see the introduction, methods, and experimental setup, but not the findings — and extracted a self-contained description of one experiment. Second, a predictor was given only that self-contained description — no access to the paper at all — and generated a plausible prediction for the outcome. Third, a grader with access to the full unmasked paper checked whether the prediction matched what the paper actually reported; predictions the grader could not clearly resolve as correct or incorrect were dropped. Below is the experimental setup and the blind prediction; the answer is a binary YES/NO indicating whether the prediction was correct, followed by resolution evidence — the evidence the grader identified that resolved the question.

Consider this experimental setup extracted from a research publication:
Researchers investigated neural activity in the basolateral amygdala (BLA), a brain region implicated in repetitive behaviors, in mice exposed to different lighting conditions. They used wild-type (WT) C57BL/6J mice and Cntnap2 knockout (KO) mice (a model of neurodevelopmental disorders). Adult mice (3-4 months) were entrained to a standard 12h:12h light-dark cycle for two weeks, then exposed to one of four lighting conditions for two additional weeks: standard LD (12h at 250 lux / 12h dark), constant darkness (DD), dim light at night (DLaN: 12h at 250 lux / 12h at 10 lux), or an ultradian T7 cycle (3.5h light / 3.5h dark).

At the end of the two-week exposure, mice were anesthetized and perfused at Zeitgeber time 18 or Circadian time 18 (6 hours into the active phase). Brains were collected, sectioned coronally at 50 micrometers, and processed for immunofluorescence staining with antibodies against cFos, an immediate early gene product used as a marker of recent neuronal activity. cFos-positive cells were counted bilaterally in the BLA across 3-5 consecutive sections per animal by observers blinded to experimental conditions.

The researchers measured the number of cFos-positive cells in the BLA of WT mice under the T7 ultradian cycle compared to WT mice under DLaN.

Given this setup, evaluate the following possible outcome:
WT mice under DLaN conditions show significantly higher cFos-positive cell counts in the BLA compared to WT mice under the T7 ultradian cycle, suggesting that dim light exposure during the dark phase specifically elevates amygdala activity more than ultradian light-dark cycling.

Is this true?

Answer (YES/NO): YES